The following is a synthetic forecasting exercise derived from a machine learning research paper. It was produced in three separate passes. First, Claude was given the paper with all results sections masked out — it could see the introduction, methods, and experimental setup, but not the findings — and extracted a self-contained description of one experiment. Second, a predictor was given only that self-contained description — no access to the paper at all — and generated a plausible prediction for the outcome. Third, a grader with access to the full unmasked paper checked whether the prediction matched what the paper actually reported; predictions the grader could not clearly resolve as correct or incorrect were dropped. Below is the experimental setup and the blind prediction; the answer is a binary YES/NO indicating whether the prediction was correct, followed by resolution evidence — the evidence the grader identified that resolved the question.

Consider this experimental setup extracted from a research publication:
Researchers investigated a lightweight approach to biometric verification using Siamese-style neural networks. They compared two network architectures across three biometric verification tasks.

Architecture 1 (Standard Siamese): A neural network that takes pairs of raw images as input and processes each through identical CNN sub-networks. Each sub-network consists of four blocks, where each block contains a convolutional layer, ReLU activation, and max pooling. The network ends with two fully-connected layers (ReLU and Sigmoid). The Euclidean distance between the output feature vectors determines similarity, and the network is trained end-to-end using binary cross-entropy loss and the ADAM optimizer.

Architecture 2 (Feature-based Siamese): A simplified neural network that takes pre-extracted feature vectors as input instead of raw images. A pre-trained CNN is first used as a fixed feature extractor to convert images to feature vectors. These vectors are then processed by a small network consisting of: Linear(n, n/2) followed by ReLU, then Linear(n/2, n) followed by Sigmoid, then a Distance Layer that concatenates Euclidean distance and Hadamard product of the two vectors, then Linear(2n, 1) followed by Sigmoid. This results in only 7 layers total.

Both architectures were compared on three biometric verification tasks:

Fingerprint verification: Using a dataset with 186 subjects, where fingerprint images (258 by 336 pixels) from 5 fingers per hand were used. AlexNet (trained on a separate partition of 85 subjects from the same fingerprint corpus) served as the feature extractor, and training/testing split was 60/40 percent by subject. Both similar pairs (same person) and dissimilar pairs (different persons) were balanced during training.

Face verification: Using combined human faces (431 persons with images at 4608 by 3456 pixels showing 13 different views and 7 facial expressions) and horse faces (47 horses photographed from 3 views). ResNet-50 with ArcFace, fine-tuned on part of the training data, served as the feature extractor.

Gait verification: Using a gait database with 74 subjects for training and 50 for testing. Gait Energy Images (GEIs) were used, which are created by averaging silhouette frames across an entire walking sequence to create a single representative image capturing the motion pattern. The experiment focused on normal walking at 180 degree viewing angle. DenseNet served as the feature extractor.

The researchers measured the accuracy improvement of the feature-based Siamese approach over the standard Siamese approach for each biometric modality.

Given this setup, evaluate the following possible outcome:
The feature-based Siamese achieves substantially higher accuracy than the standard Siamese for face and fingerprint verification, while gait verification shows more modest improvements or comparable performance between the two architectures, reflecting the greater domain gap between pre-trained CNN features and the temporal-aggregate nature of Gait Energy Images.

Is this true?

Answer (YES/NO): NO